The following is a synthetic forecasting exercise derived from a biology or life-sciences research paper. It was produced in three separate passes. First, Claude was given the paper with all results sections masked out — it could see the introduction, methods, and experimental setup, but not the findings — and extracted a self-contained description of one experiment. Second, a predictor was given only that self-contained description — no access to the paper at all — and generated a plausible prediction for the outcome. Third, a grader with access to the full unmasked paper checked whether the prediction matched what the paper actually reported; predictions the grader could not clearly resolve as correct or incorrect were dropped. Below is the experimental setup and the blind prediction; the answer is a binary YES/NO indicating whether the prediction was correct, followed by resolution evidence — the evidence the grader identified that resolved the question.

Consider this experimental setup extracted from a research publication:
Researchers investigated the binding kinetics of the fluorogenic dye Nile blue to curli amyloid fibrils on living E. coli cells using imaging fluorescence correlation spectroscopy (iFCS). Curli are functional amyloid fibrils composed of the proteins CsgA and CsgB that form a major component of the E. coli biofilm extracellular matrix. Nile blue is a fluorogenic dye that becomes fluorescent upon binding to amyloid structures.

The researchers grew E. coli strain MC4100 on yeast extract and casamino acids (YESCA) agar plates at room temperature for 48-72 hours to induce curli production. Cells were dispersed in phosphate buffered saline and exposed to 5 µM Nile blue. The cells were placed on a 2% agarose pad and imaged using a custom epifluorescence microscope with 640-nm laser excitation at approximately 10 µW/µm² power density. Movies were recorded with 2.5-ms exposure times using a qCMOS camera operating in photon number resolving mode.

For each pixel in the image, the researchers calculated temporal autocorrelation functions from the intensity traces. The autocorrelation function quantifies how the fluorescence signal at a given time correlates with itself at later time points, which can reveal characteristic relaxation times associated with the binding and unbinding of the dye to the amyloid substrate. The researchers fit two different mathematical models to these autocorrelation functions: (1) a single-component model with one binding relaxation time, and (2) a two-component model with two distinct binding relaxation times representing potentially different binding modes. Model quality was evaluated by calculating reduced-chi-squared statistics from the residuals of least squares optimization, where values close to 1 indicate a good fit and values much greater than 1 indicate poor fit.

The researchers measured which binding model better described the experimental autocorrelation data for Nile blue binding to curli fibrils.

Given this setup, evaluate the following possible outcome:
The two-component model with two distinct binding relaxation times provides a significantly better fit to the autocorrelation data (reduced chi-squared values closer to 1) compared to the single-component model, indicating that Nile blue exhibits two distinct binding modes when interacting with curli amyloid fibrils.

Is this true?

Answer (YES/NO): NO